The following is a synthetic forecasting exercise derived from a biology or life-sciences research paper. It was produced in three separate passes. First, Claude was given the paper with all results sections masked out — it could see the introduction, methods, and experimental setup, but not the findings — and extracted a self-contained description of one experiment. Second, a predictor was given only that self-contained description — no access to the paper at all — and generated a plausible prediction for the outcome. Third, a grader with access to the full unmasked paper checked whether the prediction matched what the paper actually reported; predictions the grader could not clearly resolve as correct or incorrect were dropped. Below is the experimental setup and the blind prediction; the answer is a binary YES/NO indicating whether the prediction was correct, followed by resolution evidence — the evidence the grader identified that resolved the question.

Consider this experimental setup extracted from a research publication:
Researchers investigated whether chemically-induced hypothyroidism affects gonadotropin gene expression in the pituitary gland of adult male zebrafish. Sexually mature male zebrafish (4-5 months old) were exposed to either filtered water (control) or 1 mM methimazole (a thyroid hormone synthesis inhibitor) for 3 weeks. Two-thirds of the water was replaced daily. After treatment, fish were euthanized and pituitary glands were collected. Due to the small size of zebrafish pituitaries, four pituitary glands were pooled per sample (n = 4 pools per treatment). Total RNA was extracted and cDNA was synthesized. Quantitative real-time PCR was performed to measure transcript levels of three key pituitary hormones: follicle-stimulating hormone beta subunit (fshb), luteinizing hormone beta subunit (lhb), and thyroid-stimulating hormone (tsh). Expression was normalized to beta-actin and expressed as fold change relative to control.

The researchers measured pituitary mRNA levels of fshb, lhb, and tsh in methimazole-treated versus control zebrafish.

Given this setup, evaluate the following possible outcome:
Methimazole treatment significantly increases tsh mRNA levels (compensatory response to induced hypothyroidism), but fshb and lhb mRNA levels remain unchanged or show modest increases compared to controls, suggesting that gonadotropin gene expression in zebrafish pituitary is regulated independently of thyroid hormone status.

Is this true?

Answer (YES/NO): NO